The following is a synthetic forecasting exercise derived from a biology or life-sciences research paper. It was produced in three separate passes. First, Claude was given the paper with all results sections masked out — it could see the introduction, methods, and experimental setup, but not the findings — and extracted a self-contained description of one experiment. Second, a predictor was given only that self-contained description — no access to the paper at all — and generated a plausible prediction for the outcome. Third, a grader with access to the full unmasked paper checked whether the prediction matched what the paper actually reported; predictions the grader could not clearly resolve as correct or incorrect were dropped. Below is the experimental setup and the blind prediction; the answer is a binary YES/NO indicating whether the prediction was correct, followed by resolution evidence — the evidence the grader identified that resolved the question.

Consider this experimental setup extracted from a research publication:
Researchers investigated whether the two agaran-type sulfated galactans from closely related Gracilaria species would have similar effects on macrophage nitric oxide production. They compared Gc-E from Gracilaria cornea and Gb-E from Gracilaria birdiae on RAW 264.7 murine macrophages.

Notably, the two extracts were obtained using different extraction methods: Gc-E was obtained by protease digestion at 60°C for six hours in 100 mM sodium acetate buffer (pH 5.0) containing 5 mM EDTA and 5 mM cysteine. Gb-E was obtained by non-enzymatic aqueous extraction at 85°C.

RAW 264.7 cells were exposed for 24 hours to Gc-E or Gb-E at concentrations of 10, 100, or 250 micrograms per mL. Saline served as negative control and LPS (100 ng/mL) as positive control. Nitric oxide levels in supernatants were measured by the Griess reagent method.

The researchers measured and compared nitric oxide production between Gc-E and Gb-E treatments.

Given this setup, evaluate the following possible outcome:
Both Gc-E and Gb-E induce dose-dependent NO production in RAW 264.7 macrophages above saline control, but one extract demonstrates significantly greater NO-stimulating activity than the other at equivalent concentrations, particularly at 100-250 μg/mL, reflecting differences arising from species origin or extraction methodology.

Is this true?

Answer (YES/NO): NO